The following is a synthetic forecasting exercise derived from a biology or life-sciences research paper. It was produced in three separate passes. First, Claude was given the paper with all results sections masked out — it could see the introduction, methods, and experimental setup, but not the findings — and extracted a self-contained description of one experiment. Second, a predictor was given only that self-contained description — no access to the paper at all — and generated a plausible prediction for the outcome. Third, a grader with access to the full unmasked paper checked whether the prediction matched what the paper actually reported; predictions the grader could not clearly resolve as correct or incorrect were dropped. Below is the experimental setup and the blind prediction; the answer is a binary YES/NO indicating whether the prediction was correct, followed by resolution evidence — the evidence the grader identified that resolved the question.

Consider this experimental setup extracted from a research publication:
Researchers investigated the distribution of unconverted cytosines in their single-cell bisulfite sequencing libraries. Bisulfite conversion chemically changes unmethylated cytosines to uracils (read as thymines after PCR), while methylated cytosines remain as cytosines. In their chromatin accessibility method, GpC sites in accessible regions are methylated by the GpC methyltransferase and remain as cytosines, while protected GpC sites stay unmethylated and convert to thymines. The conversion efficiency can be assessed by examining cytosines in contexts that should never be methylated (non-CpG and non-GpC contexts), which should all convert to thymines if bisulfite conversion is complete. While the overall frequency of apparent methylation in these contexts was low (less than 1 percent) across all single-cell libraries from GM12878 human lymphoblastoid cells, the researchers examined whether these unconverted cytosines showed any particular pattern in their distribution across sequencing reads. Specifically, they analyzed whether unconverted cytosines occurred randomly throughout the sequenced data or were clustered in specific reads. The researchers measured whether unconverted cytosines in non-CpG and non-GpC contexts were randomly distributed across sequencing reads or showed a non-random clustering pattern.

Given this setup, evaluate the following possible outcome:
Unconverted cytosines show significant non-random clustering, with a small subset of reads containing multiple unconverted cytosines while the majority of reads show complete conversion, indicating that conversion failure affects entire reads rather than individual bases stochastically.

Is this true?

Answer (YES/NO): YES